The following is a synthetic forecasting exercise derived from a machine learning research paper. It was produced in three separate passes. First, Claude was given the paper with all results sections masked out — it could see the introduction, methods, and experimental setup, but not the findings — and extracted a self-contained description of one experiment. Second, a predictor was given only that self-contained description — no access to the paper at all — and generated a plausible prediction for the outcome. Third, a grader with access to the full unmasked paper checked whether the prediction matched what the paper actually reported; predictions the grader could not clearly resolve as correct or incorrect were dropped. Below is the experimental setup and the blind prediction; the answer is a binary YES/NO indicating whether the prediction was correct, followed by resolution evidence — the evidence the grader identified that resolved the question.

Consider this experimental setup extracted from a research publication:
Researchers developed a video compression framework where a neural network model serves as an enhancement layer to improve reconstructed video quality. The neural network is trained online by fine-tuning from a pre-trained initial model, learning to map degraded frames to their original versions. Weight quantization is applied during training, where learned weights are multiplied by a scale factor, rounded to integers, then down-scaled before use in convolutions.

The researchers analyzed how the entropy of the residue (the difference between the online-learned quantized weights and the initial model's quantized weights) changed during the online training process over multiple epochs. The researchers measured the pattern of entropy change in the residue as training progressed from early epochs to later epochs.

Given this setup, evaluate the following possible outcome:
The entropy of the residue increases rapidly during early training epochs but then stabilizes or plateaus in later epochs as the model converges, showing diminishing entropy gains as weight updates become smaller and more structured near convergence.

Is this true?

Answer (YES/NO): YES